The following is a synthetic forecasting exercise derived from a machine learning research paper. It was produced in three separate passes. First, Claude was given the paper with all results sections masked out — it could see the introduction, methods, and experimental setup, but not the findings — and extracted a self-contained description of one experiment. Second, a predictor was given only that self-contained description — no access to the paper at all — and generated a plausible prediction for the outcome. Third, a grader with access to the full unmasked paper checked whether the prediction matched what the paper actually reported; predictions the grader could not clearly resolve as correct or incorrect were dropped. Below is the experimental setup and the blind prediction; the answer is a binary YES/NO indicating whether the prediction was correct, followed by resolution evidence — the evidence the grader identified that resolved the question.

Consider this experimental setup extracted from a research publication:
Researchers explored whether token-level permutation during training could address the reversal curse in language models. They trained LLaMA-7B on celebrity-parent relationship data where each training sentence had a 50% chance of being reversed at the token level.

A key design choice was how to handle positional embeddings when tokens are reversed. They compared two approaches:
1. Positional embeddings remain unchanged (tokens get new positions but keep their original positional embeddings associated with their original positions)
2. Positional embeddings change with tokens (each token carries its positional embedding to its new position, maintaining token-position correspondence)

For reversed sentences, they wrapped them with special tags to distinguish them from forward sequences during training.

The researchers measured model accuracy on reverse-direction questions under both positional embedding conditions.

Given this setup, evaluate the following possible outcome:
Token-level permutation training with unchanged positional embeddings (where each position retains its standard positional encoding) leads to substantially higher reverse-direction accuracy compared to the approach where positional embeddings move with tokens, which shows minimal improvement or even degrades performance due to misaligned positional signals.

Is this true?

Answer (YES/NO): NO